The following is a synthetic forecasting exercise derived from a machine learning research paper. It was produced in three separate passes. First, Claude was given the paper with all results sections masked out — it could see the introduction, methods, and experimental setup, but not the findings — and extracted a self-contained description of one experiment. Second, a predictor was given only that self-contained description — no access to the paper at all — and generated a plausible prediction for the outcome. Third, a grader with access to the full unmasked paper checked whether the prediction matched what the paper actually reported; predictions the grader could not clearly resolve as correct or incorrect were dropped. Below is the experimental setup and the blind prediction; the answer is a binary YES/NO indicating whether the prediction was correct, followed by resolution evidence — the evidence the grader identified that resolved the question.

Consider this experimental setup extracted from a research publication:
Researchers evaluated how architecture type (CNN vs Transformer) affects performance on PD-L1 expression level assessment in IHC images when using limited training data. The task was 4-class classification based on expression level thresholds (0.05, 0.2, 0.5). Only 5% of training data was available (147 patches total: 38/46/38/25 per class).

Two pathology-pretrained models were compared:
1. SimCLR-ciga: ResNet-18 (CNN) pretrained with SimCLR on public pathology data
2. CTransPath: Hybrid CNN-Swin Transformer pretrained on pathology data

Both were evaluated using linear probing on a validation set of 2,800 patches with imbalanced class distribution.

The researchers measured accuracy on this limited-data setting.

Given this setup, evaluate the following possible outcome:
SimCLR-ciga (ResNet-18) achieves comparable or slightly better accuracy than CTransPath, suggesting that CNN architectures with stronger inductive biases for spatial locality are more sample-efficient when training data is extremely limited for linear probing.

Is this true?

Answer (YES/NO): YES